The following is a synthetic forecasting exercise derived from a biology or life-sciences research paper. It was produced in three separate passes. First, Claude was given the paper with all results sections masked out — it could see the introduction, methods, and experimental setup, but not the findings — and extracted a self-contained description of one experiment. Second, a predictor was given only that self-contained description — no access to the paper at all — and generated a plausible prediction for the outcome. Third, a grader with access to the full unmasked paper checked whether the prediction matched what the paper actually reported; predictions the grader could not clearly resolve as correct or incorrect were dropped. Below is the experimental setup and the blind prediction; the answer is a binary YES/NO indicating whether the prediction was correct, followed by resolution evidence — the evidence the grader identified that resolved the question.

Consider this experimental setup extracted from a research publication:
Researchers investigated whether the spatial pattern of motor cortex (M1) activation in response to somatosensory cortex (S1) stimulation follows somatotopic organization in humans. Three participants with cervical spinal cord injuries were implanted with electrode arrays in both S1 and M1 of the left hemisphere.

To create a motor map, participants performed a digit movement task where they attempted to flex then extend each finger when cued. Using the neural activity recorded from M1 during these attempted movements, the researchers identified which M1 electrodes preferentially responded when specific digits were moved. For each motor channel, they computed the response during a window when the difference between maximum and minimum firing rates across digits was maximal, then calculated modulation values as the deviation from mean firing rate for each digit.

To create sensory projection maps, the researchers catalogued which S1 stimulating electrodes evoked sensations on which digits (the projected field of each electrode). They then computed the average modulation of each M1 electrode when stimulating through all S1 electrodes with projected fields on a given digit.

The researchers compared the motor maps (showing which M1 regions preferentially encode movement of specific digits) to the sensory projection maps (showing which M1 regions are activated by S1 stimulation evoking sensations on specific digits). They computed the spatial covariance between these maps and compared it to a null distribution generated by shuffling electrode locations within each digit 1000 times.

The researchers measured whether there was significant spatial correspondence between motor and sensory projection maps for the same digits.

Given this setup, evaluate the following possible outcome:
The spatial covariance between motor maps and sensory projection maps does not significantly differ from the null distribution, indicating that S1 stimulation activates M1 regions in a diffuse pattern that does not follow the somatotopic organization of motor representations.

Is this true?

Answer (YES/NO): NO